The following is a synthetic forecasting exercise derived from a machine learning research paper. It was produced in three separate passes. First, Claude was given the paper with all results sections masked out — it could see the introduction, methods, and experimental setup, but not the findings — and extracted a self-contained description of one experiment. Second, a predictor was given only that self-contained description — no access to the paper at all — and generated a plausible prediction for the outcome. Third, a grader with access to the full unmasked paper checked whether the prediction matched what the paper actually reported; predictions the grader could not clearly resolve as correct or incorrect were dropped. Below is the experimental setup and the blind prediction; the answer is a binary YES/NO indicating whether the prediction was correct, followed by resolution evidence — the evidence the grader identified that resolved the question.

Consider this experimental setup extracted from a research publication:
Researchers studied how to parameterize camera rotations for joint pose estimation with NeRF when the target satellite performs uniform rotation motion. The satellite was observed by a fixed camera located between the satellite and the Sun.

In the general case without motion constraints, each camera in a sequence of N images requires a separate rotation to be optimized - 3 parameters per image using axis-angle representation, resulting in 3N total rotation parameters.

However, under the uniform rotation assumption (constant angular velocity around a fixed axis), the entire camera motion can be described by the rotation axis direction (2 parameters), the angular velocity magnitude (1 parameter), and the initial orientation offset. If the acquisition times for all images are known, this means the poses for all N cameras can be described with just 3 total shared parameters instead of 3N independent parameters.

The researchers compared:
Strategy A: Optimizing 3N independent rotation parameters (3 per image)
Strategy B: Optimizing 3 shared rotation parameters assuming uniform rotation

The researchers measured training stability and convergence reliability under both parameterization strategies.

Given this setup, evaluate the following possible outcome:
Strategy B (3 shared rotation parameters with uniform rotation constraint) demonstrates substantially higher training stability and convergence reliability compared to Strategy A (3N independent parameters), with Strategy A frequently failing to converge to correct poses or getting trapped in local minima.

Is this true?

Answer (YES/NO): NO